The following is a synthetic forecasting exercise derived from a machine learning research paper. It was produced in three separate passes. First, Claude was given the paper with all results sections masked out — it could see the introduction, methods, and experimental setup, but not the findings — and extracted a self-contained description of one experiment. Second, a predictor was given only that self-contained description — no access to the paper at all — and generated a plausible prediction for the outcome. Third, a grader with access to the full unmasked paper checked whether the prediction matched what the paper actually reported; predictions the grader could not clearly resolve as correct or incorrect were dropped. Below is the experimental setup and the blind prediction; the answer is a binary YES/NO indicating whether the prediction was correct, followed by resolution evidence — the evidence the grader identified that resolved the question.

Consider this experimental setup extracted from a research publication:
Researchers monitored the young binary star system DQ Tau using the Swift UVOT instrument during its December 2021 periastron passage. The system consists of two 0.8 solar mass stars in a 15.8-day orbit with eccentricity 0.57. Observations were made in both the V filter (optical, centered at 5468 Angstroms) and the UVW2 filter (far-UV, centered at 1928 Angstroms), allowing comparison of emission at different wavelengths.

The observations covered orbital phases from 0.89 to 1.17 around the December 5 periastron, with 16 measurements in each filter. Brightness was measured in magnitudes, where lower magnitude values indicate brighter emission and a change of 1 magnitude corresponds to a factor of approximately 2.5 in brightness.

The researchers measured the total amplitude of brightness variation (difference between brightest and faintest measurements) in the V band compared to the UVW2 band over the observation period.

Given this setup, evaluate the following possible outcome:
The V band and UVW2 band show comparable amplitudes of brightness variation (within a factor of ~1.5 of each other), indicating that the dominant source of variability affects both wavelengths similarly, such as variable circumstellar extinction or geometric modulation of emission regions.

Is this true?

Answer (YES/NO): NO